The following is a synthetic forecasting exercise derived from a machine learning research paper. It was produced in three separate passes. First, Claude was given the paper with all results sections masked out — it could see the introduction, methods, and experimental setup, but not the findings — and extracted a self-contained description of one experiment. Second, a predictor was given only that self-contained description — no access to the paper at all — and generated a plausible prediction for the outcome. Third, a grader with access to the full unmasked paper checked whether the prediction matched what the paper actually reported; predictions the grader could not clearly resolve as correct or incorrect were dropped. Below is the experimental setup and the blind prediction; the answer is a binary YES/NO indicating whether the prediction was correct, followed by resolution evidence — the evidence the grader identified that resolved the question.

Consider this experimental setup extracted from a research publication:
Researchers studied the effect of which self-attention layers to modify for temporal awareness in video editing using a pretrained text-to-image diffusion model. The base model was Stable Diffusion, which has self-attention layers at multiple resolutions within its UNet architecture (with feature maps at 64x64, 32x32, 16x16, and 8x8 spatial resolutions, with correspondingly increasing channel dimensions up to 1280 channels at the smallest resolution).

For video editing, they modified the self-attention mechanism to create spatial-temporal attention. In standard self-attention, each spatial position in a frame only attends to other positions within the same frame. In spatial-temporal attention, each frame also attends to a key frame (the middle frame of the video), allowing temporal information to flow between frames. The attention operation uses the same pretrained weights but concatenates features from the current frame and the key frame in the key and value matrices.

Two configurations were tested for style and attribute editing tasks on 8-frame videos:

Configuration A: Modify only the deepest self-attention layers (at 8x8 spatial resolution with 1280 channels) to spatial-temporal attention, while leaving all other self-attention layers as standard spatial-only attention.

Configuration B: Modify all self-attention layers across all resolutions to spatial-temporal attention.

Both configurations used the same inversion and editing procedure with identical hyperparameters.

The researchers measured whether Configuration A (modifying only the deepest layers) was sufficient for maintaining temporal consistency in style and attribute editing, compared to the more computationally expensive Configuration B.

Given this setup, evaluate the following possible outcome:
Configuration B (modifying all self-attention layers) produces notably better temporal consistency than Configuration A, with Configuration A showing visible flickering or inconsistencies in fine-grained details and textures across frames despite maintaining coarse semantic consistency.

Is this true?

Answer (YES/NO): NO